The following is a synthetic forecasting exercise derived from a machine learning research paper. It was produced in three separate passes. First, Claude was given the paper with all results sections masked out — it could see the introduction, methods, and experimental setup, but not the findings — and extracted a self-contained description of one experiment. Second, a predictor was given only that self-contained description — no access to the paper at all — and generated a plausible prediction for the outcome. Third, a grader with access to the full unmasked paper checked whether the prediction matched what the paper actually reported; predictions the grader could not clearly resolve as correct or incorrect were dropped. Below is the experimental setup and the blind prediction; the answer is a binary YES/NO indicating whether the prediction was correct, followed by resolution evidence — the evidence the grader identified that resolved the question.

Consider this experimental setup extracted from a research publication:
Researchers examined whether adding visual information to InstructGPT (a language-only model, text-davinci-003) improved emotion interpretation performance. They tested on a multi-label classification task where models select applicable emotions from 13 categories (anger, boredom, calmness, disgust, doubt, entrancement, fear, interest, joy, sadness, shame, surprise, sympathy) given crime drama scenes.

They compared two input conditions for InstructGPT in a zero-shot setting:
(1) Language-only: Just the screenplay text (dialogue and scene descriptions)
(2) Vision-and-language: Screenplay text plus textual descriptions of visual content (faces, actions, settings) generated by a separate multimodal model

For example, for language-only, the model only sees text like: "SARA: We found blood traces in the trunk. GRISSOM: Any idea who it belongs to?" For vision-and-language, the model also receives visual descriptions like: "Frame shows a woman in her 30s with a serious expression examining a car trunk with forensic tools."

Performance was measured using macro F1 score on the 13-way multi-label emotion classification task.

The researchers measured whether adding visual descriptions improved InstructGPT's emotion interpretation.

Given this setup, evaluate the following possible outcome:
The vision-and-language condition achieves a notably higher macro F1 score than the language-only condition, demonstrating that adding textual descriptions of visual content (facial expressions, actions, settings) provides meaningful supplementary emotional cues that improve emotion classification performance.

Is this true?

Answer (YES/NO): YES